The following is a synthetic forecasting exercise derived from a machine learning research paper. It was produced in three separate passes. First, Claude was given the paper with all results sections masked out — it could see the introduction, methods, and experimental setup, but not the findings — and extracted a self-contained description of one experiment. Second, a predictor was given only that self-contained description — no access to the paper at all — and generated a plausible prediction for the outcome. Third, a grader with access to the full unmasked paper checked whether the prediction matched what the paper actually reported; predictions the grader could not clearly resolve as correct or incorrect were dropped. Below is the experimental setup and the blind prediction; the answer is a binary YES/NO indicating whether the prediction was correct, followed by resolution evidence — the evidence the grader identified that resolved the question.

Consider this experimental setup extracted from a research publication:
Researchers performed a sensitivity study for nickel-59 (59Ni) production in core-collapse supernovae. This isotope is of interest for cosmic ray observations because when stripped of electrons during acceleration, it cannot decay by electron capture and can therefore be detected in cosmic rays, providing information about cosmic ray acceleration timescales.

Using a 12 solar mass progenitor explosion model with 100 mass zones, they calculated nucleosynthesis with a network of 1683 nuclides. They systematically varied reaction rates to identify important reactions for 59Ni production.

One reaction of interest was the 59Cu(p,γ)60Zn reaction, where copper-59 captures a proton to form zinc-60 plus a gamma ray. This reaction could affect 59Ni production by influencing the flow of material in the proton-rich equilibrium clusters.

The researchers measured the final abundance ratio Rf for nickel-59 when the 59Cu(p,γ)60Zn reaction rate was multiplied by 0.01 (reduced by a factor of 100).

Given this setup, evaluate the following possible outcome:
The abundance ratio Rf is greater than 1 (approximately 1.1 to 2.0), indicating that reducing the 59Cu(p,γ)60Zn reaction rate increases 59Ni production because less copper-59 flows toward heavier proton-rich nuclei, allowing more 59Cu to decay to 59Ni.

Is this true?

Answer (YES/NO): NO